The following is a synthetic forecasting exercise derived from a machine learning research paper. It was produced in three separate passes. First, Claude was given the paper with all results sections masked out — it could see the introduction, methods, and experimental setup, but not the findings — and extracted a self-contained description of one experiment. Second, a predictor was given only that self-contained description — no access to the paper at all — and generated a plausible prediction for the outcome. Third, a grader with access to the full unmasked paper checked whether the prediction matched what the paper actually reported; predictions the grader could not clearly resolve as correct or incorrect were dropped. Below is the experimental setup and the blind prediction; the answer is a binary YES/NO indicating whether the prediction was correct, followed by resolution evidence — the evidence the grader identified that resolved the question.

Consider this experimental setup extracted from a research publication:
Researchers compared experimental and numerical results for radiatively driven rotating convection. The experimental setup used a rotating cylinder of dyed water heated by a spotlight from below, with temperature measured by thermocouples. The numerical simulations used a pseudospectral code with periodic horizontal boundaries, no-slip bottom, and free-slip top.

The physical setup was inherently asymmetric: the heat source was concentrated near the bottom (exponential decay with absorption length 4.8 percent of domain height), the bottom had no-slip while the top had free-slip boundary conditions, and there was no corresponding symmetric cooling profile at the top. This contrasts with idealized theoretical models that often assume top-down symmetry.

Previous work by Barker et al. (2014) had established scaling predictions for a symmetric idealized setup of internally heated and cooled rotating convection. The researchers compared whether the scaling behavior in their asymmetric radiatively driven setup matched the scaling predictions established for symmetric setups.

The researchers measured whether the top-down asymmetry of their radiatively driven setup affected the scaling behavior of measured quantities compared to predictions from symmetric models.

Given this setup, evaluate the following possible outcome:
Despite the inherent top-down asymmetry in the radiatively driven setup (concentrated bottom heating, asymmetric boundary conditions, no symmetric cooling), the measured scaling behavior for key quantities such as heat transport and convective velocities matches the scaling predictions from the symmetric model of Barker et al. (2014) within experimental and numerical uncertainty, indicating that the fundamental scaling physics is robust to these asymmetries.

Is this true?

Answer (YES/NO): YES